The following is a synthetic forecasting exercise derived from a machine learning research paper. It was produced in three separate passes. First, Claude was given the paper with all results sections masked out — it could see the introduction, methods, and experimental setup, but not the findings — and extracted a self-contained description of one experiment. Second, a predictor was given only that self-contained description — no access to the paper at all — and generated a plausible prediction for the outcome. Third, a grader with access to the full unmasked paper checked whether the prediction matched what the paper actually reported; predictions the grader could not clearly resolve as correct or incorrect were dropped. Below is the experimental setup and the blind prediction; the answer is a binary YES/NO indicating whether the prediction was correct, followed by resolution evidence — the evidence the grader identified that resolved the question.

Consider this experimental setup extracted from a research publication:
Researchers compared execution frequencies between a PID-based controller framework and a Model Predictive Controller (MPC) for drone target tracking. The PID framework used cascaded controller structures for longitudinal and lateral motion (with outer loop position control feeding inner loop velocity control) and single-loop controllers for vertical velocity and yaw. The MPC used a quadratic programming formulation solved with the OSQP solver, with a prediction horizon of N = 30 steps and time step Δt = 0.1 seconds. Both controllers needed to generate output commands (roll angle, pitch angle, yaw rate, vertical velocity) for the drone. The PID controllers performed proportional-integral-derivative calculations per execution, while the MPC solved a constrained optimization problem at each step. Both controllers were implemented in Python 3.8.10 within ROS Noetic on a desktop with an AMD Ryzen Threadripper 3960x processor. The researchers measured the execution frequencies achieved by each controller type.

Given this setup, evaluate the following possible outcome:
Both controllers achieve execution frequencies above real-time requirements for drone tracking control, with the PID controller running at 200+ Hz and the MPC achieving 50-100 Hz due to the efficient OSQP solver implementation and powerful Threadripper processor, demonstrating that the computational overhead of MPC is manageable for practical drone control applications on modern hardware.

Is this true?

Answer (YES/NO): NO